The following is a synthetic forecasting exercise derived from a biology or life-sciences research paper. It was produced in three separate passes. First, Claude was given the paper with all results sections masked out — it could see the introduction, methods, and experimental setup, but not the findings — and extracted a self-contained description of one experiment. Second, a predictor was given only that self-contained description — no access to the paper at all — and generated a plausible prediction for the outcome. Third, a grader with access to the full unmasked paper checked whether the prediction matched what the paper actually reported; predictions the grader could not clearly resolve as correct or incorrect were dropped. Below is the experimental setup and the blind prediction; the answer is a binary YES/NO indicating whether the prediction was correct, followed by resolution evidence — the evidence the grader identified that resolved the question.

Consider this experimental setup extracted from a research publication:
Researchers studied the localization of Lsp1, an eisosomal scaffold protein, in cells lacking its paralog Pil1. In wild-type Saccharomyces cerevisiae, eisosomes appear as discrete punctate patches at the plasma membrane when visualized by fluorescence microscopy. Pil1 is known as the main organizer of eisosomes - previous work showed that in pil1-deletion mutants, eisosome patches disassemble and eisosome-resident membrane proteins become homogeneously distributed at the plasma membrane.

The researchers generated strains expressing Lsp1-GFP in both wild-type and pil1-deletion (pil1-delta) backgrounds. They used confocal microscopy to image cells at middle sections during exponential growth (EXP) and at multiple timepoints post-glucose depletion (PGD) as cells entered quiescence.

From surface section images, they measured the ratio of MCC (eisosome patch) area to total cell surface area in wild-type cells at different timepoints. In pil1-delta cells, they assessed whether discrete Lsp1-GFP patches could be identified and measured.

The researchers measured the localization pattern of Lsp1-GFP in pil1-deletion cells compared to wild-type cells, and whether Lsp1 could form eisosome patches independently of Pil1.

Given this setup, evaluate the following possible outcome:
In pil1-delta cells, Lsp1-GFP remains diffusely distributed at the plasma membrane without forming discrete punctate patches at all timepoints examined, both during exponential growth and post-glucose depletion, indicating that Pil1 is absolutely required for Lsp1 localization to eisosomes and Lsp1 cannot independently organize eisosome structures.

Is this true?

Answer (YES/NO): NO